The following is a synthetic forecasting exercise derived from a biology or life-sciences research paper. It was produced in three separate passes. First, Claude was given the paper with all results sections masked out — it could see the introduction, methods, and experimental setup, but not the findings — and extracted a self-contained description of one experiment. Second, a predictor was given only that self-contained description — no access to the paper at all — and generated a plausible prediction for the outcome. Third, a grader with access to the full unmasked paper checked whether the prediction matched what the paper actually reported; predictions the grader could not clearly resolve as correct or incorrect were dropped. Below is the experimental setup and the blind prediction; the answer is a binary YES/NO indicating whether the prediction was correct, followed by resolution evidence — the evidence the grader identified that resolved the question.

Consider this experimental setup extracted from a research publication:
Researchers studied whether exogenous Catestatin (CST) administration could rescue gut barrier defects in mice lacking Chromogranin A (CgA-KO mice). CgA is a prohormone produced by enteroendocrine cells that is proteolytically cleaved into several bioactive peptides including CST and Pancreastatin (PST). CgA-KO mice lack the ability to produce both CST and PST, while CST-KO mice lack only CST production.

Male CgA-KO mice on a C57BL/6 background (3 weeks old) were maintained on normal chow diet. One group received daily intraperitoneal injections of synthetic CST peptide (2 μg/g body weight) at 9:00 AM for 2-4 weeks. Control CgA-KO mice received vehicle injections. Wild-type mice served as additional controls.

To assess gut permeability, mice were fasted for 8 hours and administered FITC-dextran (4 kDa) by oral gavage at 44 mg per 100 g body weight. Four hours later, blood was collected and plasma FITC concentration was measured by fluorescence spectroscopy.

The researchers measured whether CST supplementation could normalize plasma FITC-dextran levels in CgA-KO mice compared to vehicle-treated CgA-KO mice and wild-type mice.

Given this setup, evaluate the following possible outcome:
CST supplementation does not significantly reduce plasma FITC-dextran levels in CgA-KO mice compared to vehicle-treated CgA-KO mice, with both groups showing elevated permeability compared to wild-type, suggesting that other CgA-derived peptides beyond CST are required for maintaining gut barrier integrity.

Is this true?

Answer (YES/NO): NO